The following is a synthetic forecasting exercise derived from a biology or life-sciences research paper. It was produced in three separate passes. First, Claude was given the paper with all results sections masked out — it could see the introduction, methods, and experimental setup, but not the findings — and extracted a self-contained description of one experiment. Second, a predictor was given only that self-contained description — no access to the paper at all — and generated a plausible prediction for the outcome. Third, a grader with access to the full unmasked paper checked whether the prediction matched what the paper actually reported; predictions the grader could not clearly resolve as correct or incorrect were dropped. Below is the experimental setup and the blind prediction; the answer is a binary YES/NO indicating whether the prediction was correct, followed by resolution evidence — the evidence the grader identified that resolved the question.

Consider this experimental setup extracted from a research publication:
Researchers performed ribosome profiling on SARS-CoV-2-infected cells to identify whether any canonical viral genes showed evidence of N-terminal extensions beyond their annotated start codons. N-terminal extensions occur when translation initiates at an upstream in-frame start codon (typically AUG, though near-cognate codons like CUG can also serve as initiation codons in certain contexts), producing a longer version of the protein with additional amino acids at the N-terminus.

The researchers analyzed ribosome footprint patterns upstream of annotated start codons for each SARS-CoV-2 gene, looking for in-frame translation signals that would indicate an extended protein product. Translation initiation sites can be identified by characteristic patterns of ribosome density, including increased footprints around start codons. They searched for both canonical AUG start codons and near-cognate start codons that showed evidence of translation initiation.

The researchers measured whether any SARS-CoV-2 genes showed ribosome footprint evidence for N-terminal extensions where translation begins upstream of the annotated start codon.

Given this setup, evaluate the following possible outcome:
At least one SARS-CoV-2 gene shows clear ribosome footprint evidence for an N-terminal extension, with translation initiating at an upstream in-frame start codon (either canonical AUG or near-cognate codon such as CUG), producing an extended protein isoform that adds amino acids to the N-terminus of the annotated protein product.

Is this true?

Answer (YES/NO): YES